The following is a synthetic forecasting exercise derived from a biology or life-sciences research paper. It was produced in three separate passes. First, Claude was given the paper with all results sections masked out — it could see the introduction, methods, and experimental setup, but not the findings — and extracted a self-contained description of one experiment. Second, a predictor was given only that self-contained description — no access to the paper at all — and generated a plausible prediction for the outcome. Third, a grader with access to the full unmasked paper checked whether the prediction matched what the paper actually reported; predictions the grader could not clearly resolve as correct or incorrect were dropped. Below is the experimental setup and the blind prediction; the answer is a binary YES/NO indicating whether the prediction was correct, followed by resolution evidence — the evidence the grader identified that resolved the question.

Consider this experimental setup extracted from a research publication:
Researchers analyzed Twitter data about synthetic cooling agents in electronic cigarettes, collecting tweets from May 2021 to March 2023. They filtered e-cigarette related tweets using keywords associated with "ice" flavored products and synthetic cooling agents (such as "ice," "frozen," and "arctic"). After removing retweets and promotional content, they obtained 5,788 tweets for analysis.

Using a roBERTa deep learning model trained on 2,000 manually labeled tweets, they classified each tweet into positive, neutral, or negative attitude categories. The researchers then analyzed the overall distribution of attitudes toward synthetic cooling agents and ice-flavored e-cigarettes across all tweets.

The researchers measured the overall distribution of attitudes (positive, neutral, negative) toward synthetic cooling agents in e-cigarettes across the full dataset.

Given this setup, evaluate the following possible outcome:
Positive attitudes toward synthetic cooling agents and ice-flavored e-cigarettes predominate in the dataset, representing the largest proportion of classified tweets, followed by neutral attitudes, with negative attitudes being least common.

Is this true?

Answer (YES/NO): YES